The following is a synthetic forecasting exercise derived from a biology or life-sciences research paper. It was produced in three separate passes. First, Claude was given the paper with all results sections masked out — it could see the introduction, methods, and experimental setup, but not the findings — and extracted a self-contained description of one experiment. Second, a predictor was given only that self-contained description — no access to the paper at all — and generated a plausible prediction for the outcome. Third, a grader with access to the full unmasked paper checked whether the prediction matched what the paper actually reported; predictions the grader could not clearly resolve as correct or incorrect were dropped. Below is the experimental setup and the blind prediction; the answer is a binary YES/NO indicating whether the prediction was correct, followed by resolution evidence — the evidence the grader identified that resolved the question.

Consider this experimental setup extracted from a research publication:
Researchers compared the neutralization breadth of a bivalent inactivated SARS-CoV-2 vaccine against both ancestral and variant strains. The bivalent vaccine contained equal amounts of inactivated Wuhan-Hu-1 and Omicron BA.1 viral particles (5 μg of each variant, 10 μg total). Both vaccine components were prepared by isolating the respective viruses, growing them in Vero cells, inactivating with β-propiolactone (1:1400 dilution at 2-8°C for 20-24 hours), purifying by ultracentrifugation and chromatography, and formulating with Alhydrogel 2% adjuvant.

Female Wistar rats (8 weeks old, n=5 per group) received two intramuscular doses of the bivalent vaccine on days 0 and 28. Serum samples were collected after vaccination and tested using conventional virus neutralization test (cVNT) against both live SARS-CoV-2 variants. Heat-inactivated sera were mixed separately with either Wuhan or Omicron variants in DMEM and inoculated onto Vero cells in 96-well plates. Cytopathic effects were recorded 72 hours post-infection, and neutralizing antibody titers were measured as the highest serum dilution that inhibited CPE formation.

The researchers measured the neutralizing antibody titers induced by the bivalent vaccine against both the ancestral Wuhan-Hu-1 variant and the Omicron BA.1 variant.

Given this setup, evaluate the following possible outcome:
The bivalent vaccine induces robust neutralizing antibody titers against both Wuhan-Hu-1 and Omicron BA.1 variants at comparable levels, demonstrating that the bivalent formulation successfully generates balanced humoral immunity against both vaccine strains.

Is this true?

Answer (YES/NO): YES